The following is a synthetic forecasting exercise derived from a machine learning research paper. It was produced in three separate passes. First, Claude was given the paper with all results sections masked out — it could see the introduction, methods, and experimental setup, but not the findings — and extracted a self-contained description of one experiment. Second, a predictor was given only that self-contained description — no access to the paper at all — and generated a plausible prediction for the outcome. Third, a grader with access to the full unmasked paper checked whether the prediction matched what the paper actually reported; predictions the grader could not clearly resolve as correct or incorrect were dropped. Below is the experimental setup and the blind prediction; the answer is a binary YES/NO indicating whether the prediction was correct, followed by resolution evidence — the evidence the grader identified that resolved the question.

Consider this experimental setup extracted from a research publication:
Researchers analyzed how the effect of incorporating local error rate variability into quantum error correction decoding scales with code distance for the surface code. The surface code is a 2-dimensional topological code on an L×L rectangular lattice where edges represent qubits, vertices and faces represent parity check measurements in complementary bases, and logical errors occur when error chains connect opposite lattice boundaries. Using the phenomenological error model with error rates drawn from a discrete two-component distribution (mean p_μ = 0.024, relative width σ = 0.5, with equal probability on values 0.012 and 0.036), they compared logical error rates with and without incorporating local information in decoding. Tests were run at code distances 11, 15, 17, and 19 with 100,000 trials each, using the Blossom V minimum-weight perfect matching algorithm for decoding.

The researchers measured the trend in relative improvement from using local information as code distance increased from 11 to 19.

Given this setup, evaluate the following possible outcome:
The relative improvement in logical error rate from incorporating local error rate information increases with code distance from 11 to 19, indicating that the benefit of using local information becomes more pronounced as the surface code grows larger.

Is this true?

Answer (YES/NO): YES